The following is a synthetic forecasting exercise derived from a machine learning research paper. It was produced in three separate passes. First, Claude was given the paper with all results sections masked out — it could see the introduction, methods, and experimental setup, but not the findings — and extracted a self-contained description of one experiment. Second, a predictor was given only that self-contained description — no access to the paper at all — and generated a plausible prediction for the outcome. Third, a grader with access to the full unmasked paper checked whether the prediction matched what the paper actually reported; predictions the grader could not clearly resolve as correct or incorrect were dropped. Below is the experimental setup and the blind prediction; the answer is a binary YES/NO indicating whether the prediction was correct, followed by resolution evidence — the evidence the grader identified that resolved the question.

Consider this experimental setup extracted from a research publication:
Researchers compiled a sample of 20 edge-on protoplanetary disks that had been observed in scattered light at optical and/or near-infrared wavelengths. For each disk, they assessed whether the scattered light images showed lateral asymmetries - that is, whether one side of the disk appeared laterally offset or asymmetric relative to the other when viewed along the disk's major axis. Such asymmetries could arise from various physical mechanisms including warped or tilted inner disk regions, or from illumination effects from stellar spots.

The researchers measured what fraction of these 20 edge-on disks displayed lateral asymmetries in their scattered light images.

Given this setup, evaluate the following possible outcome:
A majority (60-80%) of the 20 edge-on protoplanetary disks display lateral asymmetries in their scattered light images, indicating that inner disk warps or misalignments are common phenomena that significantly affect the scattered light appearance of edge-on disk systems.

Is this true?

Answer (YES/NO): YES